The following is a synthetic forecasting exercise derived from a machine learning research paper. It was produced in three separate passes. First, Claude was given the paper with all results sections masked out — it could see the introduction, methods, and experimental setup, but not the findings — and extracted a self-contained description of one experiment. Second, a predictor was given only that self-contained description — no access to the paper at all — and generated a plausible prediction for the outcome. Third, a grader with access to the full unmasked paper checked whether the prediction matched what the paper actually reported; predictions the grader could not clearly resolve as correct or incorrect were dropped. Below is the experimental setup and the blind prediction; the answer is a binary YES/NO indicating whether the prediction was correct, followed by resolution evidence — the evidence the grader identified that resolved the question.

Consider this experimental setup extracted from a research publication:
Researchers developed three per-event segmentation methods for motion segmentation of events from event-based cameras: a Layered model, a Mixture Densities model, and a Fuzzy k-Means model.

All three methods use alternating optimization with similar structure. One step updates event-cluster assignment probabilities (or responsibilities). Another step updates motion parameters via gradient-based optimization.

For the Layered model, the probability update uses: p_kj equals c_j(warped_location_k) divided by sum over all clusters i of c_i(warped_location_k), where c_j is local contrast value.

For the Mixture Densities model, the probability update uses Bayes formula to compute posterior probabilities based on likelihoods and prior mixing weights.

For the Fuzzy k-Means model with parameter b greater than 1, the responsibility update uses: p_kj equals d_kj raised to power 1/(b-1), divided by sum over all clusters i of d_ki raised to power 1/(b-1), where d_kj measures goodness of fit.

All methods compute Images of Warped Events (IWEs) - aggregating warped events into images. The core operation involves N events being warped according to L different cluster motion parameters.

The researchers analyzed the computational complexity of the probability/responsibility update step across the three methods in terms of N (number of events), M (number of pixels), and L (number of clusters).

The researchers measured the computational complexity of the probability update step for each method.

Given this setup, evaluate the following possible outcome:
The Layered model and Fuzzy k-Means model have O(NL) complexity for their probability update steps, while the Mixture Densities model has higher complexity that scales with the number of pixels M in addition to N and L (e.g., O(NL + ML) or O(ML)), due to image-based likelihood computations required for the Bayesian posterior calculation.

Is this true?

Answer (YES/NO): NO